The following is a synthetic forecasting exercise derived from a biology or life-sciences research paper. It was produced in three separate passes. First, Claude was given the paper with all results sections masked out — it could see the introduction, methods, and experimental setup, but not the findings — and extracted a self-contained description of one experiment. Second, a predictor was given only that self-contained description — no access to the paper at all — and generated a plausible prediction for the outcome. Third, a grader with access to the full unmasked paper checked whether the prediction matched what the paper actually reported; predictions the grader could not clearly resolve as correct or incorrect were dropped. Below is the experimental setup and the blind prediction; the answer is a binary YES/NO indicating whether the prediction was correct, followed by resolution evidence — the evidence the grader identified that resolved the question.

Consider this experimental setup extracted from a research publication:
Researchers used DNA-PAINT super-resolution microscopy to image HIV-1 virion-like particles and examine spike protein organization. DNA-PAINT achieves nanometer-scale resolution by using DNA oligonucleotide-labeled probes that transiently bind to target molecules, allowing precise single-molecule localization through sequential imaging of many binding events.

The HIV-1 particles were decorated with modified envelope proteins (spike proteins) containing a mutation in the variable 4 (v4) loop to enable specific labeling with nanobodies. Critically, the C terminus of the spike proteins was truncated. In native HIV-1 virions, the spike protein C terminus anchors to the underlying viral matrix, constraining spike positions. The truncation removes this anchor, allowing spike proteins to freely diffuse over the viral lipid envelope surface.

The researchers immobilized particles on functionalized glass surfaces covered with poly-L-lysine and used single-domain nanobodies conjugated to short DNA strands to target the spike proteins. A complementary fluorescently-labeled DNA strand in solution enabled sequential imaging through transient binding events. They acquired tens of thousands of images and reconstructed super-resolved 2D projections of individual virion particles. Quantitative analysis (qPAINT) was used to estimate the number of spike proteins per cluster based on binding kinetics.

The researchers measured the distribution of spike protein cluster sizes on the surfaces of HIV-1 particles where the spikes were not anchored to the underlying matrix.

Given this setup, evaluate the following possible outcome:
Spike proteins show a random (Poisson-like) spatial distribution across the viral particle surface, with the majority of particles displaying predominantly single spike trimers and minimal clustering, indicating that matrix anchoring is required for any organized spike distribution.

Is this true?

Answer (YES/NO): NO